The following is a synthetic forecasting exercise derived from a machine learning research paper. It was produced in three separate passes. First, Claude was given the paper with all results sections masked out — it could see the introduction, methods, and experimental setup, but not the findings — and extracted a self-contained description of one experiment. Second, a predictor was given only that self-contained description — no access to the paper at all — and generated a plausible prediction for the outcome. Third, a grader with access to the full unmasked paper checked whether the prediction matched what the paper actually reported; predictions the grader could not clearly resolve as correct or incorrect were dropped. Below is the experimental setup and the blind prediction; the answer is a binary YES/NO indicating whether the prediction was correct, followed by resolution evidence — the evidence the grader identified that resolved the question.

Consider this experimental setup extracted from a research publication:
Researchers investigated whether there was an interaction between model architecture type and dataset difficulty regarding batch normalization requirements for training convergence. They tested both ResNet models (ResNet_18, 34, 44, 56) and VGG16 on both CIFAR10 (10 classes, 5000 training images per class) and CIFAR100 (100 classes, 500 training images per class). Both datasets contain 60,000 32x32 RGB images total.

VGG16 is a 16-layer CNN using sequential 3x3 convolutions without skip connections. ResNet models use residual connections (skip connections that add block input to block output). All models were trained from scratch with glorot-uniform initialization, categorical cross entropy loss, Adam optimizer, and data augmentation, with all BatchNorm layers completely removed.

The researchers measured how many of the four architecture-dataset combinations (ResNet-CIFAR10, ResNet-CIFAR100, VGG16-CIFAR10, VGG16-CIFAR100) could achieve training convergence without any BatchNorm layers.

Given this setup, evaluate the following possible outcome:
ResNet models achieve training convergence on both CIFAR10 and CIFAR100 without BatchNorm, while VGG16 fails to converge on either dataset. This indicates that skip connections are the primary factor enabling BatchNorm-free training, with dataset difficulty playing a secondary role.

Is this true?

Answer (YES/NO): NO